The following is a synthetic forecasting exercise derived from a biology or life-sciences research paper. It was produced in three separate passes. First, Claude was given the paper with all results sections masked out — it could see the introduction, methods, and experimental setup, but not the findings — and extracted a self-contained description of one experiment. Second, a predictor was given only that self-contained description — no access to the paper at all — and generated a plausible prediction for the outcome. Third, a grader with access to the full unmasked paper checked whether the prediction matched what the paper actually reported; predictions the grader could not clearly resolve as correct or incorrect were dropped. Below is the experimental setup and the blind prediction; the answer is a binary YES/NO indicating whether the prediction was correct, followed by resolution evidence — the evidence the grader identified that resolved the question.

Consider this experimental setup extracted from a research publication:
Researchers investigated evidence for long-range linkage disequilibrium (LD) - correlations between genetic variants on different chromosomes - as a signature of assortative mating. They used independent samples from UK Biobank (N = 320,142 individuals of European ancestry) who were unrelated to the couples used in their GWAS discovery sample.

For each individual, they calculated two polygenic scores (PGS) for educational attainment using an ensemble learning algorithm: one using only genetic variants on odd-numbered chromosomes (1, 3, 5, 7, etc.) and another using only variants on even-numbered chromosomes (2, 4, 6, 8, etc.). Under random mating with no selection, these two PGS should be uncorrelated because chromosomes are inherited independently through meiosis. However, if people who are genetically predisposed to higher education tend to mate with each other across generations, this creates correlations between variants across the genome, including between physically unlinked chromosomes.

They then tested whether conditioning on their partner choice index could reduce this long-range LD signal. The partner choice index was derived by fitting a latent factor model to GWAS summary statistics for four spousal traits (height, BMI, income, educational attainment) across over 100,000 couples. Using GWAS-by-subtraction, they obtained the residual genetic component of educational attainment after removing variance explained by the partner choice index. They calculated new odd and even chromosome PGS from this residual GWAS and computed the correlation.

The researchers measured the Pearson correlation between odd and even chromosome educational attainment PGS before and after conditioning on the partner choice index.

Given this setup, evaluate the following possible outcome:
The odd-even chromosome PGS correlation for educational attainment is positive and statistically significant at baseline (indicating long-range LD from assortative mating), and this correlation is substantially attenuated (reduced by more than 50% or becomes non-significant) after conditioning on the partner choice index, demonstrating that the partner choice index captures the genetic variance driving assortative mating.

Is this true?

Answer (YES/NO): YES